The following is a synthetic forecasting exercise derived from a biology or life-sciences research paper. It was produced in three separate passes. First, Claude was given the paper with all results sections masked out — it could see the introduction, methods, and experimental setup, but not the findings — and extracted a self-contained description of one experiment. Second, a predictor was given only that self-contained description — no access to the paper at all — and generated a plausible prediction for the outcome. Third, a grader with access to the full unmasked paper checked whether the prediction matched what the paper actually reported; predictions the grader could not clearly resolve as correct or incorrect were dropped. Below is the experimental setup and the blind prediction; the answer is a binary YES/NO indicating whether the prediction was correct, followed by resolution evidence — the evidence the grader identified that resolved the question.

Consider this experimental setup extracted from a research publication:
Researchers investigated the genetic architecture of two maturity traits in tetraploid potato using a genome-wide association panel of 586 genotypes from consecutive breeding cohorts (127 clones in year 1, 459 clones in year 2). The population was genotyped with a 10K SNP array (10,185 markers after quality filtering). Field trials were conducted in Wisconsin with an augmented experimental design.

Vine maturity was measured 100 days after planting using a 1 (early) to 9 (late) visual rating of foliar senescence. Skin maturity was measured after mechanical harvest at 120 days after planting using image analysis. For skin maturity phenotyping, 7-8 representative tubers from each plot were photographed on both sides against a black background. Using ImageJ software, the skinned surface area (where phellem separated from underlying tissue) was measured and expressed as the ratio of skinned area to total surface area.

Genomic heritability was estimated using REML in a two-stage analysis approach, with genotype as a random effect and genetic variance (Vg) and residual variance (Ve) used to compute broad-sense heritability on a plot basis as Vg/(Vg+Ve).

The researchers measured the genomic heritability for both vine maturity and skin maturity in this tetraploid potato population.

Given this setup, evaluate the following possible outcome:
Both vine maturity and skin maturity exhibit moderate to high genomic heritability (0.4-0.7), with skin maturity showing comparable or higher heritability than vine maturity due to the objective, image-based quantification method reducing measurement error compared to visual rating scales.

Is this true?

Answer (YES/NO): NO